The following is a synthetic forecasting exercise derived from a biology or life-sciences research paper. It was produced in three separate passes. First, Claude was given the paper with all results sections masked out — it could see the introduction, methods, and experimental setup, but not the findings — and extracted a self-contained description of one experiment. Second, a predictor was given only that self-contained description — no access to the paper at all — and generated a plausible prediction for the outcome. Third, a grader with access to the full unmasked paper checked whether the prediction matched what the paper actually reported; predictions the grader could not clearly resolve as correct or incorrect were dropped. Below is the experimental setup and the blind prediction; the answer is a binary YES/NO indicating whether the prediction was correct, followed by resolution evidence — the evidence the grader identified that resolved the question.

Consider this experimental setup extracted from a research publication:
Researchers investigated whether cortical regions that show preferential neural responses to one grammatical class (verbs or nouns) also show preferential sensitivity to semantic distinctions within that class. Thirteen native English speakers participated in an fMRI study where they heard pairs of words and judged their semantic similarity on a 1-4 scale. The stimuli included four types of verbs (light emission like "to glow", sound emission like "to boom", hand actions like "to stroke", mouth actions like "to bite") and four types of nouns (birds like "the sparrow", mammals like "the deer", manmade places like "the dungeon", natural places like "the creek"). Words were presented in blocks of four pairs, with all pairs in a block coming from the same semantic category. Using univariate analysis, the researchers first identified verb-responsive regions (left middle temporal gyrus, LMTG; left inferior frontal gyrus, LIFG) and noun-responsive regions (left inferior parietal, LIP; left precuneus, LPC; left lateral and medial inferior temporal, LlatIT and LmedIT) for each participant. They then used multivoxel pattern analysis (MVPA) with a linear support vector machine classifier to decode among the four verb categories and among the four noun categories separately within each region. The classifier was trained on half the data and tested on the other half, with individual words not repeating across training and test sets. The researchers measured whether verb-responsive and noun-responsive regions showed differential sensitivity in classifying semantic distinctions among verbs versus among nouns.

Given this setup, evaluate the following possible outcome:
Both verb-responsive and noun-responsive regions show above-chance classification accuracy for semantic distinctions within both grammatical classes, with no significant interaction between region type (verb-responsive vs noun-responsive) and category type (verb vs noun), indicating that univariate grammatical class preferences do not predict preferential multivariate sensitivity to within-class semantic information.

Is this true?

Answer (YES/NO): NO